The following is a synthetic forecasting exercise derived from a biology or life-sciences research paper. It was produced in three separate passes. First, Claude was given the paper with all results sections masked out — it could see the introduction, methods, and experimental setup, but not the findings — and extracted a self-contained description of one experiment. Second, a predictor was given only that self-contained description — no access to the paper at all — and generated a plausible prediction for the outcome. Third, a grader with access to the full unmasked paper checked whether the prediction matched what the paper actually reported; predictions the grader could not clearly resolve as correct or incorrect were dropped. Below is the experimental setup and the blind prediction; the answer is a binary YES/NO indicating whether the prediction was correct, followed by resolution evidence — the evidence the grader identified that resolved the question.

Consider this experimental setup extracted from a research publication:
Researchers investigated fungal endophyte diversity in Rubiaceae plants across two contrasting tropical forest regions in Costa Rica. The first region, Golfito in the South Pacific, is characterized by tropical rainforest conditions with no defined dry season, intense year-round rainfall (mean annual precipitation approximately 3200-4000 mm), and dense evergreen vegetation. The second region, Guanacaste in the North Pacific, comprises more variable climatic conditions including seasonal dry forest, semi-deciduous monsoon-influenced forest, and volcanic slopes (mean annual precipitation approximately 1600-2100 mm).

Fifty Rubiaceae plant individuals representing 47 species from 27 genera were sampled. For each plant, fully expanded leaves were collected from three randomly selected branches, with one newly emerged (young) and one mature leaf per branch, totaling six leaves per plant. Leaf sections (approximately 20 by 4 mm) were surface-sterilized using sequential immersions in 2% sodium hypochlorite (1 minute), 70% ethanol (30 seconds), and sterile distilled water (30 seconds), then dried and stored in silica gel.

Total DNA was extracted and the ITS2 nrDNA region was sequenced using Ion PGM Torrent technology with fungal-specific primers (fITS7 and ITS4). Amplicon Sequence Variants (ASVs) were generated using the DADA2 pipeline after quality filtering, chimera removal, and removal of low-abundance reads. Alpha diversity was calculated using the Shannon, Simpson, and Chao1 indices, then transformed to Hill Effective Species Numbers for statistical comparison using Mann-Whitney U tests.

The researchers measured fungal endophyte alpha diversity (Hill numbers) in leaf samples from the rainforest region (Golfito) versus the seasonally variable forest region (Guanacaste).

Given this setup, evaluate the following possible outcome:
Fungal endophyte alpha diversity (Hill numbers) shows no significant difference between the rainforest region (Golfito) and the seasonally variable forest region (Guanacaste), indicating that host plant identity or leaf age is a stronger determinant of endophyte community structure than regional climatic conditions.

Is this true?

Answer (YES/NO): NO